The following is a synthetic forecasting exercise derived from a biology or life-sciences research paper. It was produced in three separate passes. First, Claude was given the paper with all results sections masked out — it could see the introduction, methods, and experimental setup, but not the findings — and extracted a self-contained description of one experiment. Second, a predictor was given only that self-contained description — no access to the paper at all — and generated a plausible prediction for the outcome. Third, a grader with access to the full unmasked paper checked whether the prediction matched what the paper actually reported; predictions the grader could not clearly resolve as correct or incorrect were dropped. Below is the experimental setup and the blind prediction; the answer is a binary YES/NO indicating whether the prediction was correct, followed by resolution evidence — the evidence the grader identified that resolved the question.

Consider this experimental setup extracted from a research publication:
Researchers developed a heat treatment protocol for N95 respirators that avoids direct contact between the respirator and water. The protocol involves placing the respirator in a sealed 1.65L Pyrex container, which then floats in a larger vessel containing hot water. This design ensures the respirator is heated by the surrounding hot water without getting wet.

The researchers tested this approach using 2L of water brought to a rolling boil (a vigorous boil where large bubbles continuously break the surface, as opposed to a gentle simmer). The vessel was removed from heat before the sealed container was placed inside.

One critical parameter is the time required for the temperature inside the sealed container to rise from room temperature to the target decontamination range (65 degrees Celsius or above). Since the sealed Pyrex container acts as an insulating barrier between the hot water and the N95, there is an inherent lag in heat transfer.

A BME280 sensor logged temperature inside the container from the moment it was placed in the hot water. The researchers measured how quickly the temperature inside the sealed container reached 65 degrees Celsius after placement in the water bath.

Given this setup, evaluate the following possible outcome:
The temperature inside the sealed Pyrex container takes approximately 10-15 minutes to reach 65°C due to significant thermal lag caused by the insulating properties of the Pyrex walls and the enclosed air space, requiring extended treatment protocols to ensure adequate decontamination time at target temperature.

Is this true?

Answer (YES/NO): NO